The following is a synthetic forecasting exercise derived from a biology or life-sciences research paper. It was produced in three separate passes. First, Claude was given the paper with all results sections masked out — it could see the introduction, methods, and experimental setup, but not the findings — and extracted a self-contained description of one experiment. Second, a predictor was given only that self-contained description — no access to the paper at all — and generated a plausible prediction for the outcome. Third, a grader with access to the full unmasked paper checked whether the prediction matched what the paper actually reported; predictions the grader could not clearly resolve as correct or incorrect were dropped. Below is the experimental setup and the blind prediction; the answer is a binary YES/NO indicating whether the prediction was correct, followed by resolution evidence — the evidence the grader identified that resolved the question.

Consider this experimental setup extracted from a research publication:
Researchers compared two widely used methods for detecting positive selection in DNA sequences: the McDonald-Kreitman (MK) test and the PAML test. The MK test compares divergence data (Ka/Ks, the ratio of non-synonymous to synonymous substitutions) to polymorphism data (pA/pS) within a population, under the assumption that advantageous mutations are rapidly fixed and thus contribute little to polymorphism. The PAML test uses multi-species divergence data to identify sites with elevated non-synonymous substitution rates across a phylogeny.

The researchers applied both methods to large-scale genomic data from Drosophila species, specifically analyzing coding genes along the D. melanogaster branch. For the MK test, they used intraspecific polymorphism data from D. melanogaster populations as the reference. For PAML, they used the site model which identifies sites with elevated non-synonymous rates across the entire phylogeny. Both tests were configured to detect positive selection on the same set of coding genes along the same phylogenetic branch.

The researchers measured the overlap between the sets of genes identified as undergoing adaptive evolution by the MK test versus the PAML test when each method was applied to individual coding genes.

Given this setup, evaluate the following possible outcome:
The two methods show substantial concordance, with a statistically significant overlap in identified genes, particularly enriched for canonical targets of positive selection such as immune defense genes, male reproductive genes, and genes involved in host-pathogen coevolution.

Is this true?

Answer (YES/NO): NO